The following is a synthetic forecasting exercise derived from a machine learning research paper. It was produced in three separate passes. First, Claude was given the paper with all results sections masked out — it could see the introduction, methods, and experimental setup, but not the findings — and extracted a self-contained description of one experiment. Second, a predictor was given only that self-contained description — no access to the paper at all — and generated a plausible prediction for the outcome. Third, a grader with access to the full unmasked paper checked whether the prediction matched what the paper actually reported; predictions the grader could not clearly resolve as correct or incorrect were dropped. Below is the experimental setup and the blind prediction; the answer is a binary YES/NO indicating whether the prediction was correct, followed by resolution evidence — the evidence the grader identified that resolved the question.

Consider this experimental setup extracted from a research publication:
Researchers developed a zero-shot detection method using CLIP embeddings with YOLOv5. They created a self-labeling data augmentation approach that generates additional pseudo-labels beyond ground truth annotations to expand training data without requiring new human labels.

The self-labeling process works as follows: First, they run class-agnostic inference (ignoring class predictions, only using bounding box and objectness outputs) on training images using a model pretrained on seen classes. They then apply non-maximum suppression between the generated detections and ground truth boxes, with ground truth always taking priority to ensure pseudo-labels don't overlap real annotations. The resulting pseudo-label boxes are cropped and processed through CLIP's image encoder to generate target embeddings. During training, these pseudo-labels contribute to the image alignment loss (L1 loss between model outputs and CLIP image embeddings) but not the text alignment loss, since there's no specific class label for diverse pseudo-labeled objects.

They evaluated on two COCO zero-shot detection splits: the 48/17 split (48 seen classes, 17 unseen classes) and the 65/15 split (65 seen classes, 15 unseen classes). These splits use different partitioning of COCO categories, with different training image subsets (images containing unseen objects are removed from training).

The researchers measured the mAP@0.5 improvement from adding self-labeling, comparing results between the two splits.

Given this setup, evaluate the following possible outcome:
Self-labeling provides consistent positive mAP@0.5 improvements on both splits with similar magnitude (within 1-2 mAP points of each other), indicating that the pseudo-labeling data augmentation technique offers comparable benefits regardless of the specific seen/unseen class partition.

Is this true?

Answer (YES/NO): NO